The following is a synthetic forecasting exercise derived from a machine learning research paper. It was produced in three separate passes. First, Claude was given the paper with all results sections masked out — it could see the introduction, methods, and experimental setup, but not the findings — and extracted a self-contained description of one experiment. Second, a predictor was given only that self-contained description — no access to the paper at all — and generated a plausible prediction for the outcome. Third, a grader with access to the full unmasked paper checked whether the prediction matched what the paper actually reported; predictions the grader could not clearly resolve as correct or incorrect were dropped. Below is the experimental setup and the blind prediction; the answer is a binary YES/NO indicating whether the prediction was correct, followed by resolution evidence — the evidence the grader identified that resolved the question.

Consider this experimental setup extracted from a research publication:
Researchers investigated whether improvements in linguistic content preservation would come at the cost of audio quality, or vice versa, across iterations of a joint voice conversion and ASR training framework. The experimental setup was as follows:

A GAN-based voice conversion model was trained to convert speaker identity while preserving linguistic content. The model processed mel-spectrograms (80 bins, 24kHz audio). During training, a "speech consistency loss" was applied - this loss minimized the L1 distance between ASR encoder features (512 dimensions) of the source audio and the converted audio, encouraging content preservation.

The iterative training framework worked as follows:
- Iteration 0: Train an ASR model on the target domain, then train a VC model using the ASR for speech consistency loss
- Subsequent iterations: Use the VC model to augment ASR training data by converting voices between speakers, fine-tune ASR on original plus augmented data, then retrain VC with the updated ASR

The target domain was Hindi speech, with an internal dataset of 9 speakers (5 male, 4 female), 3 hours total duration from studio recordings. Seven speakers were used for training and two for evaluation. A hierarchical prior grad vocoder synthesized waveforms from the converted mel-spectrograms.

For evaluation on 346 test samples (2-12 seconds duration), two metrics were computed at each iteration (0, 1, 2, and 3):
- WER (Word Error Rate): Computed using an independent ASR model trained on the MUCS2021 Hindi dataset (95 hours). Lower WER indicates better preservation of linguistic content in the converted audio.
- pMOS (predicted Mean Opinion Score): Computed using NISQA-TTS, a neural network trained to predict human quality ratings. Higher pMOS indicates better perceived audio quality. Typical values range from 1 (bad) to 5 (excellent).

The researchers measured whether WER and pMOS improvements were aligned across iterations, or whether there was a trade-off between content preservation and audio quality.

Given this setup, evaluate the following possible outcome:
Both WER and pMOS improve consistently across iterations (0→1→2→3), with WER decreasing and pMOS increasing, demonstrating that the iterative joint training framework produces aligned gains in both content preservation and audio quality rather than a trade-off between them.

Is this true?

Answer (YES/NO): YES